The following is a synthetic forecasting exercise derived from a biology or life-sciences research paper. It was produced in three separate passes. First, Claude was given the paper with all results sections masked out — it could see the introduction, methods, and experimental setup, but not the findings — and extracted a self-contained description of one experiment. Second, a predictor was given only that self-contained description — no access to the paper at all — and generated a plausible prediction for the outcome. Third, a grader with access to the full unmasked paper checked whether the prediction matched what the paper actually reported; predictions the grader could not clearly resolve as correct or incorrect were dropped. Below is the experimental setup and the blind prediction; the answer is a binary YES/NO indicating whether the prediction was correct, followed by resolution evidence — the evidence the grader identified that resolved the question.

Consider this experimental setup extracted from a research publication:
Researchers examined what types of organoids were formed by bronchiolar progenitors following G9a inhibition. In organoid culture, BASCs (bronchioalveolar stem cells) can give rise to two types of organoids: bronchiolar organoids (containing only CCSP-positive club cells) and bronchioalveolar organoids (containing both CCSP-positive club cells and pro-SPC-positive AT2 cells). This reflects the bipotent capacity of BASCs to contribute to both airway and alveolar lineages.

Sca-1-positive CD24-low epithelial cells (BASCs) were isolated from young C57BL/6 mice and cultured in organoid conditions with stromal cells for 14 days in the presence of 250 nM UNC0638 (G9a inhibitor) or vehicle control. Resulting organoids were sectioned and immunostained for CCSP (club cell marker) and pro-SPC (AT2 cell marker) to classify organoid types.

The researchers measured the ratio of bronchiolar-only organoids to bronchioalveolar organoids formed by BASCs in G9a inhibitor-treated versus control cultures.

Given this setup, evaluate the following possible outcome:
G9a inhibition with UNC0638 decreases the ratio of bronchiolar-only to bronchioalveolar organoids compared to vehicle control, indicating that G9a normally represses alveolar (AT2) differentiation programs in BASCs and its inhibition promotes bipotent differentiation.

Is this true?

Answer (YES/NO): NO